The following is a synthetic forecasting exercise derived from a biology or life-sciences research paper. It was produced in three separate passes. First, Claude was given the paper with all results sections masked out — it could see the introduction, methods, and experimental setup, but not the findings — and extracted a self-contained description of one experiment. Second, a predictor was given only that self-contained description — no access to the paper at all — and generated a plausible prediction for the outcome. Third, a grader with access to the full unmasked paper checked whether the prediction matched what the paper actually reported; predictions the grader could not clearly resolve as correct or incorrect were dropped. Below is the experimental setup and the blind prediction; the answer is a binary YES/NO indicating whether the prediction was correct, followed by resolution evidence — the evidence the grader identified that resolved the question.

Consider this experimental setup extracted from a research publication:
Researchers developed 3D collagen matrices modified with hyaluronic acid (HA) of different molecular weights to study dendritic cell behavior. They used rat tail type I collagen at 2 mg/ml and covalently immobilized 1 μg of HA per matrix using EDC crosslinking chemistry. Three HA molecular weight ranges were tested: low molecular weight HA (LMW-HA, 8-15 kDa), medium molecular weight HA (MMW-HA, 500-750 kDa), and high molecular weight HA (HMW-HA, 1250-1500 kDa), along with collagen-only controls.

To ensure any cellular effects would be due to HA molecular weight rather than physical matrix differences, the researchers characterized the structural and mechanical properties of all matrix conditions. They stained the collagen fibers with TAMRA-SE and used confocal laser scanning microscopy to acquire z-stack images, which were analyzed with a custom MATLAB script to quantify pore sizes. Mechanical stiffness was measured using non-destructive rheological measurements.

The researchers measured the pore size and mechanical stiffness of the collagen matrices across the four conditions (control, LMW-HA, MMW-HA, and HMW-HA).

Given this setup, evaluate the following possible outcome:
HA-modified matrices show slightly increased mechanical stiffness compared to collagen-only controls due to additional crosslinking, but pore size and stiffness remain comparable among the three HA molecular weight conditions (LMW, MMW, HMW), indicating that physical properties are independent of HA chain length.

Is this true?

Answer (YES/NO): YES